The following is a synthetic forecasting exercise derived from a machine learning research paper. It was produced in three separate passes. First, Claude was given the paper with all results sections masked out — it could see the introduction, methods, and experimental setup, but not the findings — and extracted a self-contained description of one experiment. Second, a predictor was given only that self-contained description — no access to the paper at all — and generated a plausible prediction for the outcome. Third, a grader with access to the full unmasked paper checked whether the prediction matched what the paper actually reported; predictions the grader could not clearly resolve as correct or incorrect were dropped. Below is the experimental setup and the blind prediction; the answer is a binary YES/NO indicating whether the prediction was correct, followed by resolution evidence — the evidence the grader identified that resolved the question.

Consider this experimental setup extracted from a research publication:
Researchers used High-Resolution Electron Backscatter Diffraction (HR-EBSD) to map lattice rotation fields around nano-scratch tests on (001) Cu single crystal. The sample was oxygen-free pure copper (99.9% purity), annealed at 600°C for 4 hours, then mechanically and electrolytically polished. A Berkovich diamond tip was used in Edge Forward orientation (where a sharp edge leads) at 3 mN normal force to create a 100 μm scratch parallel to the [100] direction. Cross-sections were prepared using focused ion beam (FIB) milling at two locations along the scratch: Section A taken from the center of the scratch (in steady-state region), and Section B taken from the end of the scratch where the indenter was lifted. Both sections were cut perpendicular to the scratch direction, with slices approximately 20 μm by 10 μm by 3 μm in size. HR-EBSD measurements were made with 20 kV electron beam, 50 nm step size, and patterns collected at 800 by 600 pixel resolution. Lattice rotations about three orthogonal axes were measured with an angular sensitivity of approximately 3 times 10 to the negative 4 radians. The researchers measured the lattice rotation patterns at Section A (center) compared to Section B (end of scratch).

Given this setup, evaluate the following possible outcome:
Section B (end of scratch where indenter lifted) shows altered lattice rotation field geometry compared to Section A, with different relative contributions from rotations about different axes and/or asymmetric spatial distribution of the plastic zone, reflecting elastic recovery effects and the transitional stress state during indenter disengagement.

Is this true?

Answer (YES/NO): NO